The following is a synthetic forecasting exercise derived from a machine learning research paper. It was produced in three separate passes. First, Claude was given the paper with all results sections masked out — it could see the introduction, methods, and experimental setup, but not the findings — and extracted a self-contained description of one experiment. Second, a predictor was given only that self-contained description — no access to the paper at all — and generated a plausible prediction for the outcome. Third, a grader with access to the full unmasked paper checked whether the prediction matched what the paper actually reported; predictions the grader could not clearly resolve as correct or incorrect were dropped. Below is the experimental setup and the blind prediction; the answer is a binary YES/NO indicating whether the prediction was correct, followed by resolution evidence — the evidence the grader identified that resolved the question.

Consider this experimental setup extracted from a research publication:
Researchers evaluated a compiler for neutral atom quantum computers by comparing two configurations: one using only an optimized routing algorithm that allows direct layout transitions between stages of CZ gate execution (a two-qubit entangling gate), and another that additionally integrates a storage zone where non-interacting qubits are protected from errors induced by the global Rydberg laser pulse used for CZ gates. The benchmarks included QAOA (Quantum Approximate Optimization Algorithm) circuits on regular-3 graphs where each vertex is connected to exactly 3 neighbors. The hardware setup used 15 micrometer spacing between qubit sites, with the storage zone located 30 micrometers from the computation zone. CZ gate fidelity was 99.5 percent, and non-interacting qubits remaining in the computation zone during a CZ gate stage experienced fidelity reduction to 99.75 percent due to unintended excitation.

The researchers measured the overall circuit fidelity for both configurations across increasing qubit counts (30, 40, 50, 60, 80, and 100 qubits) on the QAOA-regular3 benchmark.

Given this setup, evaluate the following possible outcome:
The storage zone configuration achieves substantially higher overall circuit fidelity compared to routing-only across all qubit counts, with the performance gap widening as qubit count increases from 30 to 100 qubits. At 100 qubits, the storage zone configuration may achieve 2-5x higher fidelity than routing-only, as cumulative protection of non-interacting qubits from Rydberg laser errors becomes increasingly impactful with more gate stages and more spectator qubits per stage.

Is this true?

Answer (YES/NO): NO